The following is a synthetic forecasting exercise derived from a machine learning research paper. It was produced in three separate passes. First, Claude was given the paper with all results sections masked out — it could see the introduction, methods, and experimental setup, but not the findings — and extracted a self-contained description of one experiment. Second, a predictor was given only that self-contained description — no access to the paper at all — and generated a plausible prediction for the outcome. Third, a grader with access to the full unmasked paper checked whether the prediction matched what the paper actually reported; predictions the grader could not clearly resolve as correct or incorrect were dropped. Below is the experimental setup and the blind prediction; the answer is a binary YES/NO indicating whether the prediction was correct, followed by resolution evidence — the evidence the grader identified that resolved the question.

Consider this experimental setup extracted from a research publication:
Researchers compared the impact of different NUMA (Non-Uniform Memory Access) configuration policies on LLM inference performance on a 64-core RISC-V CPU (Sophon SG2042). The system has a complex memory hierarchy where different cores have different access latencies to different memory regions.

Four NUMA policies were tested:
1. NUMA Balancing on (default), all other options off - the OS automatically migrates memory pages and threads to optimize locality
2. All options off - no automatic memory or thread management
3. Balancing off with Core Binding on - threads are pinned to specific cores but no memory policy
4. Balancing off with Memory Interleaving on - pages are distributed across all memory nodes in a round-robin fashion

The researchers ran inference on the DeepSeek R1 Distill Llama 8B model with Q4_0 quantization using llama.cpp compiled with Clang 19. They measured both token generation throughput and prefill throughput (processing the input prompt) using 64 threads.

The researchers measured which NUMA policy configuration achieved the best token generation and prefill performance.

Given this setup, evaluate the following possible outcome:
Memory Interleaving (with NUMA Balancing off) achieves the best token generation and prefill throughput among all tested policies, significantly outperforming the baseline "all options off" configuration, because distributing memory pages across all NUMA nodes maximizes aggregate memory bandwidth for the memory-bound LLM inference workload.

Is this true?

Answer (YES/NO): YES